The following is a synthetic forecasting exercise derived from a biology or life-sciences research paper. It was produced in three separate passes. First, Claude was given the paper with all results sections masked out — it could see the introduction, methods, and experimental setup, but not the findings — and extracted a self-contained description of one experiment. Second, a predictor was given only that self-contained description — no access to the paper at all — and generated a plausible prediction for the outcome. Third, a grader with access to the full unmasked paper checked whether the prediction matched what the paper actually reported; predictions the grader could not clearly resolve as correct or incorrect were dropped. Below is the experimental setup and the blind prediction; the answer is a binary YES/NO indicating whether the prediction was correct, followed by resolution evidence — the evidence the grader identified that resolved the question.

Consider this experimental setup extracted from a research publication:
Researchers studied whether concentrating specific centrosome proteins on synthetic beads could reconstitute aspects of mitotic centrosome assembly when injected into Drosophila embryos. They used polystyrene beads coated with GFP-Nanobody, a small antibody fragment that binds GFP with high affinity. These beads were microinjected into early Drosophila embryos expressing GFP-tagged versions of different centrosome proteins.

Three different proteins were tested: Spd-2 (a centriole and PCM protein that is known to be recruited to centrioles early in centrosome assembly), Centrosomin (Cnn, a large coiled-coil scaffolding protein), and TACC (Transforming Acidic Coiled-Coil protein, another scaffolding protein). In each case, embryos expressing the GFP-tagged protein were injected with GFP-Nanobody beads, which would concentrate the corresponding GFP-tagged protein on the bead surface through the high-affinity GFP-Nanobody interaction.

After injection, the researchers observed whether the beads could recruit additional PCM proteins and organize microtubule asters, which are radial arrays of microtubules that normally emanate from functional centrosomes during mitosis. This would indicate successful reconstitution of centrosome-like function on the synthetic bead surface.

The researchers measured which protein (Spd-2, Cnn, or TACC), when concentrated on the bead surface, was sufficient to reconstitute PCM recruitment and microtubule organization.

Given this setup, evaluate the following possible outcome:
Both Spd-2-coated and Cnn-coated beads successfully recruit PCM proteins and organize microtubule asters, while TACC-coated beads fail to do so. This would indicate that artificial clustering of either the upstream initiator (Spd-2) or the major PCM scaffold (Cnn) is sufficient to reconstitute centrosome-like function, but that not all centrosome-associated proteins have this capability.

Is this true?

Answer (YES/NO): NO